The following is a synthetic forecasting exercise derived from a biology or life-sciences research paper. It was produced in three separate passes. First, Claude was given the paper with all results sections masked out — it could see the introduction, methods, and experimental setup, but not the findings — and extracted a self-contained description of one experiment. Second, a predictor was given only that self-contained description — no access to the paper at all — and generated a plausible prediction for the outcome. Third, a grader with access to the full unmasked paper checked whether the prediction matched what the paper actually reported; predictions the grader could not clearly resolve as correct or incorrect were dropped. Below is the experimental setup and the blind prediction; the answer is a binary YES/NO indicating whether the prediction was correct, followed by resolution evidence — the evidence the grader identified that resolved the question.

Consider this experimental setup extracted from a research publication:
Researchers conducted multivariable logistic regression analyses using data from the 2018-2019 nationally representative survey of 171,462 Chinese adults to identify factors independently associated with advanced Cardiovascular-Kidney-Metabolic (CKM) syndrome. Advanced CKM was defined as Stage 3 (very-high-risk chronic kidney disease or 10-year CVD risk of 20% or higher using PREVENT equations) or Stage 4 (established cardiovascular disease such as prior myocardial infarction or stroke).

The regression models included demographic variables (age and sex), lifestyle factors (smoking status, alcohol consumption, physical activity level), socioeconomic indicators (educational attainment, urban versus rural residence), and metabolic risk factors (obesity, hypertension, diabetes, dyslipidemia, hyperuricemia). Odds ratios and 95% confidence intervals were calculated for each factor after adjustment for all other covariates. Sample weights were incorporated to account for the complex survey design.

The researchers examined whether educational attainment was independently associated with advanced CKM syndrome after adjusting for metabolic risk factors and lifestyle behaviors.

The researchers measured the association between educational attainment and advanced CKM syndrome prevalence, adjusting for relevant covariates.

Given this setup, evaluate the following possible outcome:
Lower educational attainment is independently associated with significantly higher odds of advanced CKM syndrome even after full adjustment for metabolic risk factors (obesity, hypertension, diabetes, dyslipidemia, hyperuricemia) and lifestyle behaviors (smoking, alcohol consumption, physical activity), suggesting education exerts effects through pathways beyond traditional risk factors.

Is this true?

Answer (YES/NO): YES